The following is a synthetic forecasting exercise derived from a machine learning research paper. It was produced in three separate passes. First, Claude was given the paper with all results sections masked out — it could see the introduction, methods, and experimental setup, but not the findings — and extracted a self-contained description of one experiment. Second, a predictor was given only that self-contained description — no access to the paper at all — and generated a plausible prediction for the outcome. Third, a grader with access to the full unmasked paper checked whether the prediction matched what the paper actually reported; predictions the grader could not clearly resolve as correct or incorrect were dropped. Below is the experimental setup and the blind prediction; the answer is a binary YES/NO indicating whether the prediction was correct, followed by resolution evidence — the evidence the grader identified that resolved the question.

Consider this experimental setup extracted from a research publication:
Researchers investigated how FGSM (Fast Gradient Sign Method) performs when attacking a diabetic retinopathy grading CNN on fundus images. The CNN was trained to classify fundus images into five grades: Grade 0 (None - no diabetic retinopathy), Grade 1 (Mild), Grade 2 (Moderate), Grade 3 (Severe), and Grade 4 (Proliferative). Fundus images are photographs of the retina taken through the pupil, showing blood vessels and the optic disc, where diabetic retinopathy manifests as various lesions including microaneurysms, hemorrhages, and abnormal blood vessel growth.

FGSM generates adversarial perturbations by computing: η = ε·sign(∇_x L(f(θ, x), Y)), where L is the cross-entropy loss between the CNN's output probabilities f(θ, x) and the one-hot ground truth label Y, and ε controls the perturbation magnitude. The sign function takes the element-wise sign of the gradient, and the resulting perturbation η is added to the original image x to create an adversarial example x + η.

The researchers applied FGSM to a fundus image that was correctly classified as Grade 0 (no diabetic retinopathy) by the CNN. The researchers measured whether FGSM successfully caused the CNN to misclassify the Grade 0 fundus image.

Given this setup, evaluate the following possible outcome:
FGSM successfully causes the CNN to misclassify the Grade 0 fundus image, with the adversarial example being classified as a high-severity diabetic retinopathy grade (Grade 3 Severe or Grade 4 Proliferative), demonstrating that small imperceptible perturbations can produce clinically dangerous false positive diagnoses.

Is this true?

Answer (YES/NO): NO